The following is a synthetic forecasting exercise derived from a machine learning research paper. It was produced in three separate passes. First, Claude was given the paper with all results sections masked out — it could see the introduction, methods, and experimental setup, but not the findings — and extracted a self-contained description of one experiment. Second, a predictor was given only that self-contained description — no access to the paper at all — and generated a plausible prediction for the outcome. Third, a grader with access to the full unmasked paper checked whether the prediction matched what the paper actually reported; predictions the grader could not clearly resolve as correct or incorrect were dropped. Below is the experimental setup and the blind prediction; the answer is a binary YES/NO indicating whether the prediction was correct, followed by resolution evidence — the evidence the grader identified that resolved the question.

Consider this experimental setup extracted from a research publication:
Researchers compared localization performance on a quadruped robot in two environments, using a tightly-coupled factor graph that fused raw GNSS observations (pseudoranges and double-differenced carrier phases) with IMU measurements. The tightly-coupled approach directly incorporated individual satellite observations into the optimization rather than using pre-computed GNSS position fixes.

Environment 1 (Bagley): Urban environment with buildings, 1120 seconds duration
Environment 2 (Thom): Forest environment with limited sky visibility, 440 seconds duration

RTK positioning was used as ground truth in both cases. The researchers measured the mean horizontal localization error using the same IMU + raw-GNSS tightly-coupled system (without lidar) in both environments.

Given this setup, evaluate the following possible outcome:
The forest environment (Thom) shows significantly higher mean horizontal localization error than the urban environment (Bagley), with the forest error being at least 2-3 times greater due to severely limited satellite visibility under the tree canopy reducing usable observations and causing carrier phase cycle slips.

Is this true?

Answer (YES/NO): NO